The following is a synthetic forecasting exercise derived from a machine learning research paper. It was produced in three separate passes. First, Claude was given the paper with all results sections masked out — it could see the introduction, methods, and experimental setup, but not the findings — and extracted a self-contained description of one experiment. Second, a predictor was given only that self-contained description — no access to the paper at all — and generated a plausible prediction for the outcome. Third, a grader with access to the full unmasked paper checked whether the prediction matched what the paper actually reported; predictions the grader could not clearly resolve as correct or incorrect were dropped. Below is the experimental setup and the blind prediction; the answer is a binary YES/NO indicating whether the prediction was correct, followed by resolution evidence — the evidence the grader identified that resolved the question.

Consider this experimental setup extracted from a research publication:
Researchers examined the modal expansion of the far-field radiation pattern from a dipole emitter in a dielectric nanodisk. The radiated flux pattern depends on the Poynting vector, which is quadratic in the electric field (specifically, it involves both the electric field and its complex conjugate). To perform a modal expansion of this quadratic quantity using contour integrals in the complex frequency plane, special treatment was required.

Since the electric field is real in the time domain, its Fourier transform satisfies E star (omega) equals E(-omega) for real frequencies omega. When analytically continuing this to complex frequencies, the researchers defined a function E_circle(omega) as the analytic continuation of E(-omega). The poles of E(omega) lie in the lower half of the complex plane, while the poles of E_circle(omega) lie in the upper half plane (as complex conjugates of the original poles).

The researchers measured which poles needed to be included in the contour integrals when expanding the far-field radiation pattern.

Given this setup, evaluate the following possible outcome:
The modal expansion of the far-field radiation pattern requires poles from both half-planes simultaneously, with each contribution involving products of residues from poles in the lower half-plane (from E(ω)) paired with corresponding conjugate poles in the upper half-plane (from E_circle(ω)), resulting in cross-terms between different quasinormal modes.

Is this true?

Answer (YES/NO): NO